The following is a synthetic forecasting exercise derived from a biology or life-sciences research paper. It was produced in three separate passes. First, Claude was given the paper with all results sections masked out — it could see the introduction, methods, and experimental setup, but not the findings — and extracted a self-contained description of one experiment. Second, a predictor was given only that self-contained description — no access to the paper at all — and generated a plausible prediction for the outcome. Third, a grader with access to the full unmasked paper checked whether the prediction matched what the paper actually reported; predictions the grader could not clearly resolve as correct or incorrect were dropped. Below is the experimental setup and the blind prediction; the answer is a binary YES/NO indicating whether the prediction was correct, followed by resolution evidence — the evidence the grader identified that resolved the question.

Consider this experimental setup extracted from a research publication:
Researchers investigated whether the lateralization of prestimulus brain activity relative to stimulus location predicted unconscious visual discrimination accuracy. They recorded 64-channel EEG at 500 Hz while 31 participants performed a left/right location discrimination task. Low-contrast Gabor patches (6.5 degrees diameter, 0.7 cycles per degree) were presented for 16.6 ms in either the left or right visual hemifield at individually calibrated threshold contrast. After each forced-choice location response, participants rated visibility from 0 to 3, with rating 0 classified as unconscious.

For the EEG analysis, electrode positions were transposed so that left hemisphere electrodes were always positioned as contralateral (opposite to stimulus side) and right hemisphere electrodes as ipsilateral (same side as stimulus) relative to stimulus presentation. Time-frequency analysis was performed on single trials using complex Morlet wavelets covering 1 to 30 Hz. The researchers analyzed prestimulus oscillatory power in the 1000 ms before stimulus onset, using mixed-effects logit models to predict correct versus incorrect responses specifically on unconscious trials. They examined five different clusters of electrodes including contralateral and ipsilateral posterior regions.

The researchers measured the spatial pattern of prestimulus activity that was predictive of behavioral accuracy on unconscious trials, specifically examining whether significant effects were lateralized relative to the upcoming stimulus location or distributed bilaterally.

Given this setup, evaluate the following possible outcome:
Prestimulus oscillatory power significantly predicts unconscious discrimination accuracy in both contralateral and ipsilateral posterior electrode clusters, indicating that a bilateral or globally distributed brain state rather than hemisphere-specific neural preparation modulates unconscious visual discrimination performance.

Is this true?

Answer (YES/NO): NO